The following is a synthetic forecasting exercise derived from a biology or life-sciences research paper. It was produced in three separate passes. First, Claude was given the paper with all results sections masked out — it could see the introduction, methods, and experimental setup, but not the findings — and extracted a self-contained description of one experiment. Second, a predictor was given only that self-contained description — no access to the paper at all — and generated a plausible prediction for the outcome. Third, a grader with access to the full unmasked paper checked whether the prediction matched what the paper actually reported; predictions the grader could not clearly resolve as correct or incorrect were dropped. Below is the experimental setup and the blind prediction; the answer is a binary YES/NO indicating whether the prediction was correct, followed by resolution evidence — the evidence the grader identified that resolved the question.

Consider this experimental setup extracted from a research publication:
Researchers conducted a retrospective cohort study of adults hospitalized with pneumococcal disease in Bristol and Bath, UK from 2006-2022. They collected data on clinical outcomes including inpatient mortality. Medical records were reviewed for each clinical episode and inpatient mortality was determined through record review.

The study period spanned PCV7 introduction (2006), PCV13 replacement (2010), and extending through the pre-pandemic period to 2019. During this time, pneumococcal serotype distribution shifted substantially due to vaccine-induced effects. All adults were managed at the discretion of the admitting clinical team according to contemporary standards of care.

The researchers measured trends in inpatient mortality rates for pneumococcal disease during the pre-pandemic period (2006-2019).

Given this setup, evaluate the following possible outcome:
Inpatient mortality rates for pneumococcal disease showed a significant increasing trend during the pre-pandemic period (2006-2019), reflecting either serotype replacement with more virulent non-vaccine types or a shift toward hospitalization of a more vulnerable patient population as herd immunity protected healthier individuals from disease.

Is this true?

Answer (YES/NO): NO